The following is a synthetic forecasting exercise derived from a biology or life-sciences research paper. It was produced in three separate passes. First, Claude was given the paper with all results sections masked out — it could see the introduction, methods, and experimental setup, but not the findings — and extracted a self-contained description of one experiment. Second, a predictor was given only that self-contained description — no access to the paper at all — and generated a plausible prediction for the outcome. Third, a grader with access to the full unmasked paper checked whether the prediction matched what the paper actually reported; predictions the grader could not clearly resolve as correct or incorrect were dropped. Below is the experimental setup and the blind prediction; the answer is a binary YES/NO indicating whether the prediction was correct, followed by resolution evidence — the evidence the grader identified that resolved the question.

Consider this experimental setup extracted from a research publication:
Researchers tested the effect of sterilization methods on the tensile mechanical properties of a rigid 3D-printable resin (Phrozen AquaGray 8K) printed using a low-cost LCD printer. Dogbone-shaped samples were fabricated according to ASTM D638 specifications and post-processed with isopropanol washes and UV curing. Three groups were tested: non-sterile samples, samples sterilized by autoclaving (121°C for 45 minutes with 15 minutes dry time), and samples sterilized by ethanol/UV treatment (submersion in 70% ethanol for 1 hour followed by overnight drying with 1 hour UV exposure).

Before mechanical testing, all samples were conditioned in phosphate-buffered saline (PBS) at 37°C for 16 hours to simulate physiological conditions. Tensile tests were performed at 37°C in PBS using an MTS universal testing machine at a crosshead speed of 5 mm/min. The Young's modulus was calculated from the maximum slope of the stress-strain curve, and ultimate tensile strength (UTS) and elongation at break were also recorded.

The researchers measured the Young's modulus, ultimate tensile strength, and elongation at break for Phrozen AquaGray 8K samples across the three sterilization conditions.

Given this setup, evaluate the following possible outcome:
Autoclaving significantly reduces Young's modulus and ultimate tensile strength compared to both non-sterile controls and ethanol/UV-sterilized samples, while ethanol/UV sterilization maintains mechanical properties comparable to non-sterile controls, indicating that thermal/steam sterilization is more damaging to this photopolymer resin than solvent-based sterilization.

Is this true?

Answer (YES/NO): NO